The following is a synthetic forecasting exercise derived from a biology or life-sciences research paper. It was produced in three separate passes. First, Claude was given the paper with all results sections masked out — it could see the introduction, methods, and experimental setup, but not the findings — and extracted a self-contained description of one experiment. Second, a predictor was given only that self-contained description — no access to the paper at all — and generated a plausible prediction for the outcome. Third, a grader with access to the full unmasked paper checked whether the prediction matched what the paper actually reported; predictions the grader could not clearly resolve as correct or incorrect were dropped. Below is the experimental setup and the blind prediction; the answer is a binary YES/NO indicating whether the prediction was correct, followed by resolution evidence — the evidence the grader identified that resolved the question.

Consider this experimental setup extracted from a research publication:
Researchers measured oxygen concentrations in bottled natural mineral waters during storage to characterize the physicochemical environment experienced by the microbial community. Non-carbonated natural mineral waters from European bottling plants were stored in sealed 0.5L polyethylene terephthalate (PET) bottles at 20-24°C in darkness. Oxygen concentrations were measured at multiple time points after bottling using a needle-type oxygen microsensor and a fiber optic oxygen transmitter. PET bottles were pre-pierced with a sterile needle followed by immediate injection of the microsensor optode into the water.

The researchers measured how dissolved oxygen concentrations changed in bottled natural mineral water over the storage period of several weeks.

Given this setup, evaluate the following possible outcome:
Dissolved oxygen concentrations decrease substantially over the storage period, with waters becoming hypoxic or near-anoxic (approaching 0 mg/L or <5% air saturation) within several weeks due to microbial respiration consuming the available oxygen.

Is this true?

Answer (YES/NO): NO